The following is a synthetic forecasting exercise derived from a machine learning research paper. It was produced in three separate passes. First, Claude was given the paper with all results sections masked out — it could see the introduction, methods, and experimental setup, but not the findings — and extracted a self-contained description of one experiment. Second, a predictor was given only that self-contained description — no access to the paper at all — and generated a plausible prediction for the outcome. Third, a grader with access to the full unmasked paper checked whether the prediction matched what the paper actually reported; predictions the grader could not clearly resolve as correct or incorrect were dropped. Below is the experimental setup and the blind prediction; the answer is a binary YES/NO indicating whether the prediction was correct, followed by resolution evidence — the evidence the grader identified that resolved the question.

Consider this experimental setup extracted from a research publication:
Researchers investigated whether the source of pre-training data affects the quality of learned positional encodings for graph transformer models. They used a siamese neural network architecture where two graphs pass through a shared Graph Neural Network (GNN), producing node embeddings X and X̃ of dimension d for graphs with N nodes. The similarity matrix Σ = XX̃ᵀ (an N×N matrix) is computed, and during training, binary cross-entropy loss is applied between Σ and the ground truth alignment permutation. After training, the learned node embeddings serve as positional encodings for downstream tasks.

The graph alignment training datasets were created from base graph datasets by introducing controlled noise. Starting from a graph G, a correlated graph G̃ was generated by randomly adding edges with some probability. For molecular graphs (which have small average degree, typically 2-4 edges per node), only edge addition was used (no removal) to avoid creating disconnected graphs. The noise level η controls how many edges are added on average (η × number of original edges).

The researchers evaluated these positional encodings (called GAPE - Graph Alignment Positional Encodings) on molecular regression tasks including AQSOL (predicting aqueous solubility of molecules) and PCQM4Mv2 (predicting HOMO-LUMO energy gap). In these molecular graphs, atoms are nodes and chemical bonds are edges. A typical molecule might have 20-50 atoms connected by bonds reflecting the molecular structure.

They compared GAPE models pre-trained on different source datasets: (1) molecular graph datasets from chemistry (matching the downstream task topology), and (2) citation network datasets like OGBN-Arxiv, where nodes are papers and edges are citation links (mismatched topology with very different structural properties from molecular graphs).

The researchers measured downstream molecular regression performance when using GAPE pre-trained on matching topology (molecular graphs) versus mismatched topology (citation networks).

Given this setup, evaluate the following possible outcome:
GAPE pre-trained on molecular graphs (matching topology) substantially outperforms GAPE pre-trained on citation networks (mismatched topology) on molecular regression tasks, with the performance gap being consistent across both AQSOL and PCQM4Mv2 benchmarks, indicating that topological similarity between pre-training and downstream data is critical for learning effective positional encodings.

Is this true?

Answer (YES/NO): YES